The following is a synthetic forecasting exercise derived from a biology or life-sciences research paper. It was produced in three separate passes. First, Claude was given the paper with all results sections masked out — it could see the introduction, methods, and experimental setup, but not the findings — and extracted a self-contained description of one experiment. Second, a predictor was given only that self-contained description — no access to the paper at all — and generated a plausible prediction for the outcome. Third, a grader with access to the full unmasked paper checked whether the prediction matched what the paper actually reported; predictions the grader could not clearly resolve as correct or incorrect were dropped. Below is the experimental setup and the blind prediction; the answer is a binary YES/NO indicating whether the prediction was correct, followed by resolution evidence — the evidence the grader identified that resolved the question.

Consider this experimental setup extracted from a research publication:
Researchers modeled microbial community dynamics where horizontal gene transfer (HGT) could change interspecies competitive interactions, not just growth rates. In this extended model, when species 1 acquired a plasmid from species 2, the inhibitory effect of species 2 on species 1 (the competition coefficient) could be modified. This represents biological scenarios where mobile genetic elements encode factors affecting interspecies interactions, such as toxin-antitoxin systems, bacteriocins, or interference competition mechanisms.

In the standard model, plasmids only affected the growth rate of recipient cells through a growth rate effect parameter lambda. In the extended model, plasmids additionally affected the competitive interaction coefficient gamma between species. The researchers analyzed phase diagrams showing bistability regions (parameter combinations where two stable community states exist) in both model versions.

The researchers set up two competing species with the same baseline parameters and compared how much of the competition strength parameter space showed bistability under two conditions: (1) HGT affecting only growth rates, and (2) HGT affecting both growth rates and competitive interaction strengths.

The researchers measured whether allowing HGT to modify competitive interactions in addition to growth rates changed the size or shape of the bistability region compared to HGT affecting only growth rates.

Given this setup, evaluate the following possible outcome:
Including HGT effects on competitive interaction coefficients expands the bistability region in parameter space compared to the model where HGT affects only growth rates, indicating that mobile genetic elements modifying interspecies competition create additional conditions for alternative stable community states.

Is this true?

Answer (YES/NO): NO